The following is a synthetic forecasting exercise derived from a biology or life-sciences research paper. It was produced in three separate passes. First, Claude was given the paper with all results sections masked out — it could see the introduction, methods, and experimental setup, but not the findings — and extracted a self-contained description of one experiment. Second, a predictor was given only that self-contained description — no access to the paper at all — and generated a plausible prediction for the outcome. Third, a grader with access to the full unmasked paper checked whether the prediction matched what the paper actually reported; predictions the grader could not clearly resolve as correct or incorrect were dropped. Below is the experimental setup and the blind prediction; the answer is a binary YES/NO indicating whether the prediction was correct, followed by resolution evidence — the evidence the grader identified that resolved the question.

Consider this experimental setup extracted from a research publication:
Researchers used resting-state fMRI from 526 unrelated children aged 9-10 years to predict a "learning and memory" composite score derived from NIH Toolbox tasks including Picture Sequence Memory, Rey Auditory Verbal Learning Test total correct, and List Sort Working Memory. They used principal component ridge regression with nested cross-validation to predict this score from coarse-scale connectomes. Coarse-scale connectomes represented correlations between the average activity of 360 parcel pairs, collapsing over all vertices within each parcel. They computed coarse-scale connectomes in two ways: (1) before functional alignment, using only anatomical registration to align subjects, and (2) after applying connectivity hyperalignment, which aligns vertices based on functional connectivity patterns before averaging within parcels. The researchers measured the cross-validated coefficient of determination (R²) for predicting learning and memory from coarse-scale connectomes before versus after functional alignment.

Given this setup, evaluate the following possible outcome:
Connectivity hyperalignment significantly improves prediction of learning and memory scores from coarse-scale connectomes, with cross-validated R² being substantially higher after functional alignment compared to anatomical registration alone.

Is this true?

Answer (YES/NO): NO